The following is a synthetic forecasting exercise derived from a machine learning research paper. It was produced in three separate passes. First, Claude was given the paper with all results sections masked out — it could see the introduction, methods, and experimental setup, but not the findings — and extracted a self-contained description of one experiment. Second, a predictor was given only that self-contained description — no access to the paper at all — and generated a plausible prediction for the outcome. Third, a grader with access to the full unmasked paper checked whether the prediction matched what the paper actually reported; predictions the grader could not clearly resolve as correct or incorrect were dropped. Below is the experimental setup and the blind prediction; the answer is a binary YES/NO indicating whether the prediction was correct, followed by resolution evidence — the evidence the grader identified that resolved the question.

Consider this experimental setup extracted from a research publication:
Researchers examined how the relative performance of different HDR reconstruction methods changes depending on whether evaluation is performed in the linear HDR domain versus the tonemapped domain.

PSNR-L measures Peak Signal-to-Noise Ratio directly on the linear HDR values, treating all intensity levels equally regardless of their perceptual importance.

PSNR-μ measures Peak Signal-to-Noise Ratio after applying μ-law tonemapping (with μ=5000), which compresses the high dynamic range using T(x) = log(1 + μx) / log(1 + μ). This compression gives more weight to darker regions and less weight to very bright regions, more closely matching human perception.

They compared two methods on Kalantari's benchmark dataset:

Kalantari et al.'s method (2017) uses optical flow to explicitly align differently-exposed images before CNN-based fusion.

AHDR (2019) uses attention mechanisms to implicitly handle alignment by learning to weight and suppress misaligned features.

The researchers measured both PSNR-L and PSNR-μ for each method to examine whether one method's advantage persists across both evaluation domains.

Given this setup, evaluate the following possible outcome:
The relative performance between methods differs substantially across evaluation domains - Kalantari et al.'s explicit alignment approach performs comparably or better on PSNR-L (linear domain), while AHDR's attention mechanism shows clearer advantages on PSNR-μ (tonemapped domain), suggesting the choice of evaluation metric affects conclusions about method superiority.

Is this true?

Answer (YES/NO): YES